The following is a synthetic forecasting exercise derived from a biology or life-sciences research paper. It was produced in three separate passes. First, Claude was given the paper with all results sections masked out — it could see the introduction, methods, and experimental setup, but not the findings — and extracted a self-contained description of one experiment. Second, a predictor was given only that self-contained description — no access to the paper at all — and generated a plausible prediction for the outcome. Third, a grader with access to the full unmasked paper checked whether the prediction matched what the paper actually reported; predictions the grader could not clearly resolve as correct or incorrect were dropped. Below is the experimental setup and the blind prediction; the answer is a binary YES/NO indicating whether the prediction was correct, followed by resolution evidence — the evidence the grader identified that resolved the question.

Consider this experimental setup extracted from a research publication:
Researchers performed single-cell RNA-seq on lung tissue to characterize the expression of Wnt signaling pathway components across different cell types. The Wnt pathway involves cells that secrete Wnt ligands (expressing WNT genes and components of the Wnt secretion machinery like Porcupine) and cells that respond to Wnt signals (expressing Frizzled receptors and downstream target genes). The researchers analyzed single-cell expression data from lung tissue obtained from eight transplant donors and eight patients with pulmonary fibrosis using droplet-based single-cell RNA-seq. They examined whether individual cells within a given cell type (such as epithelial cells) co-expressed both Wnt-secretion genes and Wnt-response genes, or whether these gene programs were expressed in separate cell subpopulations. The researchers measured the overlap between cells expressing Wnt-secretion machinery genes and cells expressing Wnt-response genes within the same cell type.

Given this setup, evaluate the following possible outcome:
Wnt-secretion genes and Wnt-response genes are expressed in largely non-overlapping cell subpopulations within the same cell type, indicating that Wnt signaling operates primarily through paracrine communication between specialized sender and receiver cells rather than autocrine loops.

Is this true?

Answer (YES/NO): YES